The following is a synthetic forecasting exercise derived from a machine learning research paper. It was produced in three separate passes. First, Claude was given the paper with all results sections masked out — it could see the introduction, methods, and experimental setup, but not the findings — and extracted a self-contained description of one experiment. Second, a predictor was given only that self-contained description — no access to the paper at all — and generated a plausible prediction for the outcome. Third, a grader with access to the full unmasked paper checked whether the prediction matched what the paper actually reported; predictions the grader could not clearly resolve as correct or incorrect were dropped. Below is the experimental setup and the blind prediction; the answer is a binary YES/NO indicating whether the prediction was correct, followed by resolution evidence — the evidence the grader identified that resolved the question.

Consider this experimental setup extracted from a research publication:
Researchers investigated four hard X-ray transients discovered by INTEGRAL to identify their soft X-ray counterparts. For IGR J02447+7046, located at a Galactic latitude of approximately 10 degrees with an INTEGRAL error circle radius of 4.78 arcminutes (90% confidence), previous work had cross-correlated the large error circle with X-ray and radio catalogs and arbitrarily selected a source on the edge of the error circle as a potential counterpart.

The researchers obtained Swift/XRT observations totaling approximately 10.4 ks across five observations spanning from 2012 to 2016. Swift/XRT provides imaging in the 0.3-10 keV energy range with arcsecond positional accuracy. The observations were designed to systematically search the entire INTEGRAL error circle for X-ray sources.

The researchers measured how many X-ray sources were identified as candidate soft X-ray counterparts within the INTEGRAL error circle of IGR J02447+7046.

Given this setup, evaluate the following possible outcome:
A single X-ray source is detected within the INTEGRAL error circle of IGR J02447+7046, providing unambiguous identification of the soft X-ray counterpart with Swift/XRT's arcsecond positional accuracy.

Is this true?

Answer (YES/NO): YES